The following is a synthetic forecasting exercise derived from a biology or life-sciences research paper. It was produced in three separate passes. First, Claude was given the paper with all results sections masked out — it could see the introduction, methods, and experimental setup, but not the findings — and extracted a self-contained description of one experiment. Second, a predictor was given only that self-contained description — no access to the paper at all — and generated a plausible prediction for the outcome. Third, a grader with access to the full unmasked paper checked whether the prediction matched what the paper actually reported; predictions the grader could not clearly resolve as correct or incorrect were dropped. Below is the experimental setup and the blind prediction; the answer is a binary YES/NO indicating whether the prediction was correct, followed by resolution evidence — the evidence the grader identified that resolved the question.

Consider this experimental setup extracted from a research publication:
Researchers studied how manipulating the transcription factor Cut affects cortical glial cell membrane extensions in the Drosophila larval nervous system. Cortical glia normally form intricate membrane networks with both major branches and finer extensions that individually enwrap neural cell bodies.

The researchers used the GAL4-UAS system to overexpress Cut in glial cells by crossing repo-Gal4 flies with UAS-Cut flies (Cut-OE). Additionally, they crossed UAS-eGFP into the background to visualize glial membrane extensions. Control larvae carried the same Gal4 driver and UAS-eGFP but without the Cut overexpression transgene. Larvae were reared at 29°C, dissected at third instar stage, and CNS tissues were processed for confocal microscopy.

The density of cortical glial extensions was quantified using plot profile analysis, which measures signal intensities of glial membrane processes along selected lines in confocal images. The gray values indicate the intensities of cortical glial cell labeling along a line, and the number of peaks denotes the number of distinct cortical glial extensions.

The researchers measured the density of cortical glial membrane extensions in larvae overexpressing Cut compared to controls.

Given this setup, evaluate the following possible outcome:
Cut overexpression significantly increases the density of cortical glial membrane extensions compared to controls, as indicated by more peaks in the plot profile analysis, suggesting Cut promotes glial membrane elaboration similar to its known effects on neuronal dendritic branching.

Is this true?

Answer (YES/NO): NO